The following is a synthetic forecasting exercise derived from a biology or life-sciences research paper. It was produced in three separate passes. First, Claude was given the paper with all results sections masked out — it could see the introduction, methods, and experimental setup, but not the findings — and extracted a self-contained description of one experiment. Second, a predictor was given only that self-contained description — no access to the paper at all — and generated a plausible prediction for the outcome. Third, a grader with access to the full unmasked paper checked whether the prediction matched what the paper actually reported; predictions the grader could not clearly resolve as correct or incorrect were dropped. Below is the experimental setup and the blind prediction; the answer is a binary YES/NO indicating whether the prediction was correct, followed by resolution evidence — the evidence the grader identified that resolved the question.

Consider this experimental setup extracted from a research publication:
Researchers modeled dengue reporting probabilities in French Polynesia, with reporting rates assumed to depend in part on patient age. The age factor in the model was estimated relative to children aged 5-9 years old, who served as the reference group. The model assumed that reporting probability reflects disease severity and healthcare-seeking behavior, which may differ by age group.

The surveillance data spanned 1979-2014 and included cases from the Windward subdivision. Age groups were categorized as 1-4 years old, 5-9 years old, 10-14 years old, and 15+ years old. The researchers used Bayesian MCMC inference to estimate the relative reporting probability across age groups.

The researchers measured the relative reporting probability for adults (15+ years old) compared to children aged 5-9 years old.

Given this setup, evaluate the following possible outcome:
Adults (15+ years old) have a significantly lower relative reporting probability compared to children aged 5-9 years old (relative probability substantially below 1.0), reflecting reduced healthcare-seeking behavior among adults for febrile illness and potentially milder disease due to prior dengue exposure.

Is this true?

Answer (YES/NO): YES